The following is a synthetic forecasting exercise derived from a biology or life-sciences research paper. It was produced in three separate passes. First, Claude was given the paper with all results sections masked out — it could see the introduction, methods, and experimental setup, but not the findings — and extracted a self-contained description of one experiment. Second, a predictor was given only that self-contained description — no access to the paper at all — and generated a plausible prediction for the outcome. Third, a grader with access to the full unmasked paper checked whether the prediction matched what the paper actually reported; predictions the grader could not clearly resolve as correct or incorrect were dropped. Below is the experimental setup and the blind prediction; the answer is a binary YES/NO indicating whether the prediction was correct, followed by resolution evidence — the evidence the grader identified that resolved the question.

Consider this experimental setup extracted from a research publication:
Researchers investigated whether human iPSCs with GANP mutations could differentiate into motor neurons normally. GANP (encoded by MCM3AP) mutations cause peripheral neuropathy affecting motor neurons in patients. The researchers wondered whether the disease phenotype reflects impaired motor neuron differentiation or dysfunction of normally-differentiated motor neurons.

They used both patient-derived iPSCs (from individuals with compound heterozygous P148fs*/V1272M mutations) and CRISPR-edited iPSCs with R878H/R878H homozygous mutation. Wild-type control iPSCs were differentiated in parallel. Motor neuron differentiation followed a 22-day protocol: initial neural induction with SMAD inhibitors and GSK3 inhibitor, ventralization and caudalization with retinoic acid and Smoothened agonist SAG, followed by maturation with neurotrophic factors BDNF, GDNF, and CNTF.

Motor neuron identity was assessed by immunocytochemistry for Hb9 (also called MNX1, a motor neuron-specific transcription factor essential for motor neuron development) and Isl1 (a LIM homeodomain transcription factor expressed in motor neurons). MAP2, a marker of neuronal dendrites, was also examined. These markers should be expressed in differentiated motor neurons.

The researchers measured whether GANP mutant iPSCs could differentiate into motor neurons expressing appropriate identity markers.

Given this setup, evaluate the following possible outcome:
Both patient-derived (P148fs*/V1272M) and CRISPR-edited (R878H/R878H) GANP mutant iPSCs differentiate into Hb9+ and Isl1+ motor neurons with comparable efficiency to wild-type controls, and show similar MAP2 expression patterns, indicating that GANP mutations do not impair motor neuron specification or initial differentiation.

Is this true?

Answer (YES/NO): YES